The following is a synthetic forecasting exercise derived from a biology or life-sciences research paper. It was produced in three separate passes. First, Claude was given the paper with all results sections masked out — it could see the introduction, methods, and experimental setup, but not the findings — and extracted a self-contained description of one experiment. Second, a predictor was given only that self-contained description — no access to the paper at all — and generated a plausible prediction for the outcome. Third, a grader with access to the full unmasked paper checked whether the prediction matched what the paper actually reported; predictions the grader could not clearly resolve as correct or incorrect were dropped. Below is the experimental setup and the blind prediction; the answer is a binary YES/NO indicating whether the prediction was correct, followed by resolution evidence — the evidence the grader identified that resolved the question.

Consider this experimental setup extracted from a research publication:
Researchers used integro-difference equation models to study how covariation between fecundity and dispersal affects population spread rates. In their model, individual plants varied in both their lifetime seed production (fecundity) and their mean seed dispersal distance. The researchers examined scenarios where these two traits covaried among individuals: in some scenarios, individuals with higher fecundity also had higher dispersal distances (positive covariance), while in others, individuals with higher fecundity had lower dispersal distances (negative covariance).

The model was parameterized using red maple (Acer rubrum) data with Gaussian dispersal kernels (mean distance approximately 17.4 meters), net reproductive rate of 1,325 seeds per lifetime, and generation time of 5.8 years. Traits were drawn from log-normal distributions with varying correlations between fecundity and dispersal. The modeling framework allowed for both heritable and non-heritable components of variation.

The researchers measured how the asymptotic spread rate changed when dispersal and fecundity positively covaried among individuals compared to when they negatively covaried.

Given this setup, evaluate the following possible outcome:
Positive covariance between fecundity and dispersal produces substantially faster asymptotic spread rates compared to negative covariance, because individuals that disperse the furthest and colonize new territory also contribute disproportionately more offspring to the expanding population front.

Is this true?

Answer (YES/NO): YES